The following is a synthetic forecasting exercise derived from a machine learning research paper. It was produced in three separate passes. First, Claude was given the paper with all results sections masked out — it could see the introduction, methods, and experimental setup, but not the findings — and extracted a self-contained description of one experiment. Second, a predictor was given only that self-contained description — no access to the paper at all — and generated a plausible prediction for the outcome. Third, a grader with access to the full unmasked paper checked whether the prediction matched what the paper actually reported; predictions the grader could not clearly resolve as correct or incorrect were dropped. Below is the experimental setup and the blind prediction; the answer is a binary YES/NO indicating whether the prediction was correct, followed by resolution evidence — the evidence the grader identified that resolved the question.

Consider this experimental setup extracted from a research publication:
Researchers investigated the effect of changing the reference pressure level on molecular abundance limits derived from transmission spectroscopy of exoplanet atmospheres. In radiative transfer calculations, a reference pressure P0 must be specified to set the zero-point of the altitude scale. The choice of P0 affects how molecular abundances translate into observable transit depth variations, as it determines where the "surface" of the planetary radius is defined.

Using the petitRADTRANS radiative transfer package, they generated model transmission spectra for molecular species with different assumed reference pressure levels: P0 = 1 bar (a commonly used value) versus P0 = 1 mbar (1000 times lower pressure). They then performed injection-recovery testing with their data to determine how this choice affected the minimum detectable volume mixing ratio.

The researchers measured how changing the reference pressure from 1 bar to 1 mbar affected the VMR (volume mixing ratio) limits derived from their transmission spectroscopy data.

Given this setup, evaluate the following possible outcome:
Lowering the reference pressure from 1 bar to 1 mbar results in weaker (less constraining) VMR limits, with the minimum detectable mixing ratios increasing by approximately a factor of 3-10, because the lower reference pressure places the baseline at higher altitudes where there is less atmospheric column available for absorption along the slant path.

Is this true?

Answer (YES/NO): NO